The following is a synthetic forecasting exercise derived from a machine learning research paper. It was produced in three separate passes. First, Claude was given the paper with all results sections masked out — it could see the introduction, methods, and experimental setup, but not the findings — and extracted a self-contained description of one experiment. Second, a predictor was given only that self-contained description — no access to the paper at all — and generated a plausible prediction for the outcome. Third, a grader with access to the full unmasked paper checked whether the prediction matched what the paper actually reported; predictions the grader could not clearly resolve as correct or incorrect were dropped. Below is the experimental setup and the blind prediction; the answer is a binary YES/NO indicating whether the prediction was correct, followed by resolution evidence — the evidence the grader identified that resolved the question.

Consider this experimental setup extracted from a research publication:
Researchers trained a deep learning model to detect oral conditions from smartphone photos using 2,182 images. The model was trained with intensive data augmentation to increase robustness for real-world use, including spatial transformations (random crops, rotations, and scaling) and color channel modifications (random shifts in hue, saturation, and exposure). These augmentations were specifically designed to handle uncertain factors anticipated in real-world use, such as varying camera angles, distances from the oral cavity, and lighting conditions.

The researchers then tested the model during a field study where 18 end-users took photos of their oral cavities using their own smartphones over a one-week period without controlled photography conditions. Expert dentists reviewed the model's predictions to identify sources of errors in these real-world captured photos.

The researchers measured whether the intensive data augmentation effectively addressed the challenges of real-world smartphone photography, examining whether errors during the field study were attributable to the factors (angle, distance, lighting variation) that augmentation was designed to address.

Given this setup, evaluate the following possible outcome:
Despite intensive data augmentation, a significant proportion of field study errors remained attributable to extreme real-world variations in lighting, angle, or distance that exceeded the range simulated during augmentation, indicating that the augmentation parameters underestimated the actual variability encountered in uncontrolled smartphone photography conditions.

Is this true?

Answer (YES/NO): NO